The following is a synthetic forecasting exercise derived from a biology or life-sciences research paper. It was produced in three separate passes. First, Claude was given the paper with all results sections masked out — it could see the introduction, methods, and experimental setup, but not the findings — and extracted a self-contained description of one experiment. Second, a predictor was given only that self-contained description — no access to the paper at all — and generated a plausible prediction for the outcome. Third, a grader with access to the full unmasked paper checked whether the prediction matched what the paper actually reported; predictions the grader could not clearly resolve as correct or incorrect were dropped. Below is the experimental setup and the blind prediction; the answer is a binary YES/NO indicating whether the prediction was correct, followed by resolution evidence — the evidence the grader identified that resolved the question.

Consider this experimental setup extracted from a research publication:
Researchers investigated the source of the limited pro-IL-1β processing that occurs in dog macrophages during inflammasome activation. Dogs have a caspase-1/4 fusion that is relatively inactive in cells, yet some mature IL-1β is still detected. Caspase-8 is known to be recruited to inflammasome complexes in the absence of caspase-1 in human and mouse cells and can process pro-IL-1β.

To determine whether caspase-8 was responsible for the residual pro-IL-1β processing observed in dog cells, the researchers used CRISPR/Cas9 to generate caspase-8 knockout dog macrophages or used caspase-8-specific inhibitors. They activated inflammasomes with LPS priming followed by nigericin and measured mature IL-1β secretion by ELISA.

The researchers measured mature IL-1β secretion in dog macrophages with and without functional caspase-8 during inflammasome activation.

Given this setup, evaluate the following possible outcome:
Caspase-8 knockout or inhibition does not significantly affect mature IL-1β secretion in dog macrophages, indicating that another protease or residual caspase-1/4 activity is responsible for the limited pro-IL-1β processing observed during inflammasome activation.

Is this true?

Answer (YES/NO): NO